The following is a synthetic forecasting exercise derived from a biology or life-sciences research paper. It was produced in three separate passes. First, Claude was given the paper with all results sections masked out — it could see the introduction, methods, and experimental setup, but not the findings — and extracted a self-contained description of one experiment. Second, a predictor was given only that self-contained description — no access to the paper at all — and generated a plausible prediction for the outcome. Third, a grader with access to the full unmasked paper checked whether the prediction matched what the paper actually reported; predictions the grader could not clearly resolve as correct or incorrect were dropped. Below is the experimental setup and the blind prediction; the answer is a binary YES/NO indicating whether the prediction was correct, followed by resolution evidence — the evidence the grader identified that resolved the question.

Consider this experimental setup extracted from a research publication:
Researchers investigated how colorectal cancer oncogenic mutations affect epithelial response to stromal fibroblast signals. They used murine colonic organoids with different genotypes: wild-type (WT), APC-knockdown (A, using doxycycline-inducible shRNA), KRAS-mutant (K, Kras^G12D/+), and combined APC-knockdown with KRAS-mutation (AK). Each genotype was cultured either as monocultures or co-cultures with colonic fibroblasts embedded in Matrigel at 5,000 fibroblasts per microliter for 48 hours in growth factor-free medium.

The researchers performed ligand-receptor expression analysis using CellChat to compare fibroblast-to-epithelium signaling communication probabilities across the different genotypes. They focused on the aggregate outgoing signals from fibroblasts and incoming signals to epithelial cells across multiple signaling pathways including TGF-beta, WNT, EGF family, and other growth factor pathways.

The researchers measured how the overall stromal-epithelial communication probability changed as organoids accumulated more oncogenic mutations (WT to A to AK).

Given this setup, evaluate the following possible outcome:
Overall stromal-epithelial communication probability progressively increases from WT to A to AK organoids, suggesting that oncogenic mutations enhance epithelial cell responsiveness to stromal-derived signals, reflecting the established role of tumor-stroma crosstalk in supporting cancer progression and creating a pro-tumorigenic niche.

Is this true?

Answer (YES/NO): NO